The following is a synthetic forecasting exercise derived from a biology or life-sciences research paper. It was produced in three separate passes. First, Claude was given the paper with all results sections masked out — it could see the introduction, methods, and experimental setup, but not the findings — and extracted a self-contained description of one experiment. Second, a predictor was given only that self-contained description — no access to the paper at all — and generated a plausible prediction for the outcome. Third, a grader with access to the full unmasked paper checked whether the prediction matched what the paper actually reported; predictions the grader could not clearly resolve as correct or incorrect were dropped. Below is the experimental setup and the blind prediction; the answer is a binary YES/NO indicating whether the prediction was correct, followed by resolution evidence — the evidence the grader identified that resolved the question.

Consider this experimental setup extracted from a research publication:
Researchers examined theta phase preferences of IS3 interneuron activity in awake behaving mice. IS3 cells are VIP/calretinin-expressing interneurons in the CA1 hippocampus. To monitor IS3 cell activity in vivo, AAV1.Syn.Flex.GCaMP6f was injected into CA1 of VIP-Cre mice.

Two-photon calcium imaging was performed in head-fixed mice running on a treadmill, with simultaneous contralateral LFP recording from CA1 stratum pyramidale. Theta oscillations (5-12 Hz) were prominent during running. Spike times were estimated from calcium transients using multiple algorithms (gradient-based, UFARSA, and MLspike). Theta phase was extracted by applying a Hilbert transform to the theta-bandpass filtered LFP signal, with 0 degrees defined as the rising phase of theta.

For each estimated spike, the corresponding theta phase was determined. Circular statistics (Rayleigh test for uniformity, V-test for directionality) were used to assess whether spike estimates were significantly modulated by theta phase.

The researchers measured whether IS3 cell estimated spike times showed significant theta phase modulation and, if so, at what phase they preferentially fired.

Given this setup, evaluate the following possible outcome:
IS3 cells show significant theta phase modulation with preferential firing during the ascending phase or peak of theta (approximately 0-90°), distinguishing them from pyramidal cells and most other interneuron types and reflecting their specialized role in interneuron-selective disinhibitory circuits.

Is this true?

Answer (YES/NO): YES